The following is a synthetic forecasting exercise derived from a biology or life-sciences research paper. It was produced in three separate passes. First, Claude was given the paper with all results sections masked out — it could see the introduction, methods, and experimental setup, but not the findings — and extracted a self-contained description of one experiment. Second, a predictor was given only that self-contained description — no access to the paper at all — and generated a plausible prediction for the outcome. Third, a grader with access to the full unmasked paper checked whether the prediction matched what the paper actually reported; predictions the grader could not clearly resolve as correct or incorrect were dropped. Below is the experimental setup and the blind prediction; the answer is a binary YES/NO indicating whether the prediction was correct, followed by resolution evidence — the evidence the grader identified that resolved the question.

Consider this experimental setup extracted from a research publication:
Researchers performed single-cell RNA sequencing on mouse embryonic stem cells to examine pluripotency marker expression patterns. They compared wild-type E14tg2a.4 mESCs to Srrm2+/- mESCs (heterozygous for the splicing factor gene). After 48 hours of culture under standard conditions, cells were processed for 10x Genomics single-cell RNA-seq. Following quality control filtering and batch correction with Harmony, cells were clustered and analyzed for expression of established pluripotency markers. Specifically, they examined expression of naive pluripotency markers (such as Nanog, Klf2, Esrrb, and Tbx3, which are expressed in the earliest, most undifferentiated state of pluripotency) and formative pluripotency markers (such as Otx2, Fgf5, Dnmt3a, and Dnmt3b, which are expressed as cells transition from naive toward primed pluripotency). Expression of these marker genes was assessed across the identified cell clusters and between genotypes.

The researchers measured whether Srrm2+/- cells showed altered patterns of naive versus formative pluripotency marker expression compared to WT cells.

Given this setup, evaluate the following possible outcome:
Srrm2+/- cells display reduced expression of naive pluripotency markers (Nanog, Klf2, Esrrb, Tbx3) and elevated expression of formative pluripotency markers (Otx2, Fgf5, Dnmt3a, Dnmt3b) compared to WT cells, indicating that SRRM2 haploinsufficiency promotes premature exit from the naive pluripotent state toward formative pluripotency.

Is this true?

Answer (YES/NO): YES